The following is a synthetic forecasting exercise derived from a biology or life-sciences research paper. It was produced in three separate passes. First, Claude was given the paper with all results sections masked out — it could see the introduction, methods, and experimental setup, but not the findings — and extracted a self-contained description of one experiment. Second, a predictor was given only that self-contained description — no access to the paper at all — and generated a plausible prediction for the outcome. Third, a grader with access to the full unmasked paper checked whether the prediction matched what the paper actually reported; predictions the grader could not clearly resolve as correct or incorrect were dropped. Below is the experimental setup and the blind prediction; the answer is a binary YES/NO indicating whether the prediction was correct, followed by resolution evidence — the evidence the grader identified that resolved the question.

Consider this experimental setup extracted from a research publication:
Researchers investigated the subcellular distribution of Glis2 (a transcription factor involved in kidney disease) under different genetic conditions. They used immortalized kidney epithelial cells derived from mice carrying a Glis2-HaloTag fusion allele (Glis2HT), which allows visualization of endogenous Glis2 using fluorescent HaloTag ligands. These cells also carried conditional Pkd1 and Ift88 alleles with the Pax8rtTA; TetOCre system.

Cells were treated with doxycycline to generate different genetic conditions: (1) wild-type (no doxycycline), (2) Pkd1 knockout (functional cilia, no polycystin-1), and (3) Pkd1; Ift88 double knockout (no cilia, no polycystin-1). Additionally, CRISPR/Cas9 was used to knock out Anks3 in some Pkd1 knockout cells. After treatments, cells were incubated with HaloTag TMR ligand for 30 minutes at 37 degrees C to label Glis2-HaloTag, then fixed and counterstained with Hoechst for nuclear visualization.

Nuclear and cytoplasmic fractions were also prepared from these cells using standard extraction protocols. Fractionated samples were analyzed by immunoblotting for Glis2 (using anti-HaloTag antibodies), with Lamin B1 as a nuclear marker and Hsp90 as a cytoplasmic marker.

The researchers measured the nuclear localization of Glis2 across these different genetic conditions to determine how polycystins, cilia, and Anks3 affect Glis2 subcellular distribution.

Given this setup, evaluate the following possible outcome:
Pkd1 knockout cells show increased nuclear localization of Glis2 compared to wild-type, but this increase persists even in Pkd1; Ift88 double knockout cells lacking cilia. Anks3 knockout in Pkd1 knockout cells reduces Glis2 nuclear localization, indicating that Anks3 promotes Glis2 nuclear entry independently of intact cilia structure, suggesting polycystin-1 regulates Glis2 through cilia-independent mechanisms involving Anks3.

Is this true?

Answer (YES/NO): NO